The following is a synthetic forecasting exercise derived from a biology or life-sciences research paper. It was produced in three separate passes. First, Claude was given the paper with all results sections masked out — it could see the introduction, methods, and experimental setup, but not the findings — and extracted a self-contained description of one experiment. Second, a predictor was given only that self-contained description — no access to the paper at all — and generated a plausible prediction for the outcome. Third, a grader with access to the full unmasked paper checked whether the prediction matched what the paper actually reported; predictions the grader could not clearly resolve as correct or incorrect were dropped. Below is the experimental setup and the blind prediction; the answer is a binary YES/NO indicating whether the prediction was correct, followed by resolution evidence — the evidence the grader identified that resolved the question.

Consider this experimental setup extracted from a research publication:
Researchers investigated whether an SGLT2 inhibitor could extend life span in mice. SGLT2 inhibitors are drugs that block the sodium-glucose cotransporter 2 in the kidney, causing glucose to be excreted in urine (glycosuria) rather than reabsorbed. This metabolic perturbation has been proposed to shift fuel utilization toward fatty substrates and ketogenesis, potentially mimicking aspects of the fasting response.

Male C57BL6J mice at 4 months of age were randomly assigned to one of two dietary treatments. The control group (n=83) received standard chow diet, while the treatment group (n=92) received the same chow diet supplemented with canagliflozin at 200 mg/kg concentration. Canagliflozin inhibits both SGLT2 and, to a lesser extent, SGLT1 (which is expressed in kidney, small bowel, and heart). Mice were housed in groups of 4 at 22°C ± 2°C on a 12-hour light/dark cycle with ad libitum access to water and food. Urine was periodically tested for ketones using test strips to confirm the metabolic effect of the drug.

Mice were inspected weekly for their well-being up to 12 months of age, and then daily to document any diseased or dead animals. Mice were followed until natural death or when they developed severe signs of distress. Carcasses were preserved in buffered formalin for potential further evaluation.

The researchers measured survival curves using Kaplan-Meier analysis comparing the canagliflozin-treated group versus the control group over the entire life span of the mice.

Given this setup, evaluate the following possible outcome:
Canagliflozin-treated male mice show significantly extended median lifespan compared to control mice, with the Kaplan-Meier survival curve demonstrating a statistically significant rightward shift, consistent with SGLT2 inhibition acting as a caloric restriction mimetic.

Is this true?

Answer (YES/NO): YES